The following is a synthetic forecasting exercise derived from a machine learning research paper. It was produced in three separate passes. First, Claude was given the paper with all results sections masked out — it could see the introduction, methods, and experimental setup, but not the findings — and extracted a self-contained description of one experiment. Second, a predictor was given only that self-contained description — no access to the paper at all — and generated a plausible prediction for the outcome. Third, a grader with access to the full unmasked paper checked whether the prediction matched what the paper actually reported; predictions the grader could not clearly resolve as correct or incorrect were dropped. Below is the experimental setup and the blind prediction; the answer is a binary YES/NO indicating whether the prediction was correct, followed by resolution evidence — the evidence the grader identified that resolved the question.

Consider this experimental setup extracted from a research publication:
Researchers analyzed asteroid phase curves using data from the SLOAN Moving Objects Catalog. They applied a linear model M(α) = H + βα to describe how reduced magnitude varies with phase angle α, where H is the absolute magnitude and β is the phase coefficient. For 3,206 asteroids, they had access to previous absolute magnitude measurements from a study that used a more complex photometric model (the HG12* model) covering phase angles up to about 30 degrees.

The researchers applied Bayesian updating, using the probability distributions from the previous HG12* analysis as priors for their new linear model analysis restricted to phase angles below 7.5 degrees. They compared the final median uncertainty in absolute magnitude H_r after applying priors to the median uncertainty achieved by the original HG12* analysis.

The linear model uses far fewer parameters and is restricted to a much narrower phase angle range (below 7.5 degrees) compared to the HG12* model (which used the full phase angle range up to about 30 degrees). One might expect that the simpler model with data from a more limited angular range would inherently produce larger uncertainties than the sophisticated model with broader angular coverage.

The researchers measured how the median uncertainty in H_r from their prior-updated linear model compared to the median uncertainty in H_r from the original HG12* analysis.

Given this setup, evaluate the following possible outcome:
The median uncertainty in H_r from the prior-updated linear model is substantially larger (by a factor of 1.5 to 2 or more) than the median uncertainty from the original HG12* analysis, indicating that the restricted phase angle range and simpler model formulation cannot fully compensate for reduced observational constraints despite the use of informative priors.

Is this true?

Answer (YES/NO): NO